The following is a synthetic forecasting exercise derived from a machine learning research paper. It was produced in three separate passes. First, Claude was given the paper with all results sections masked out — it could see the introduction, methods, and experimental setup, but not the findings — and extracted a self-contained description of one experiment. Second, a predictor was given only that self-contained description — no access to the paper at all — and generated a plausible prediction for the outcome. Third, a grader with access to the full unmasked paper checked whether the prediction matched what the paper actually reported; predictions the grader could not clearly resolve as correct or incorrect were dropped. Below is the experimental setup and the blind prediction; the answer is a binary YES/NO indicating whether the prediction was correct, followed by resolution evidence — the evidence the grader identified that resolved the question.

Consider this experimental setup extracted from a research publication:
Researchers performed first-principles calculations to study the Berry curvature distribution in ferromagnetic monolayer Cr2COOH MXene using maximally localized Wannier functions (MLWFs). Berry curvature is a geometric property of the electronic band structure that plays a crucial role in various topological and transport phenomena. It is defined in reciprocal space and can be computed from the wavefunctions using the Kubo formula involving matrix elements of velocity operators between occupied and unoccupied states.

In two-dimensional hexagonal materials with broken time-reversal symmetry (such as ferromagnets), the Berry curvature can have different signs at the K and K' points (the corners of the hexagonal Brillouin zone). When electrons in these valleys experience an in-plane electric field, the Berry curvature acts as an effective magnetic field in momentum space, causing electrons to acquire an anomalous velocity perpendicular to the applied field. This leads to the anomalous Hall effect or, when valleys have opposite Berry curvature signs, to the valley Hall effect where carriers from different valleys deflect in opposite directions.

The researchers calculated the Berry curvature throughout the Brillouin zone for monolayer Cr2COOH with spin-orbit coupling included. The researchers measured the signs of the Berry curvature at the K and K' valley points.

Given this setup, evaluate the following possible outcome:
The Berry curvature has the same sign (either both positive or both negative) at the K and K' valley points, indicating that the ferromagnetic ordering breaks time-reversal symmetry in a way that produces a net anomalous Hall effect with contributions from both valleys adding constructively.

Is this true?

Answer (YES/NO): NO